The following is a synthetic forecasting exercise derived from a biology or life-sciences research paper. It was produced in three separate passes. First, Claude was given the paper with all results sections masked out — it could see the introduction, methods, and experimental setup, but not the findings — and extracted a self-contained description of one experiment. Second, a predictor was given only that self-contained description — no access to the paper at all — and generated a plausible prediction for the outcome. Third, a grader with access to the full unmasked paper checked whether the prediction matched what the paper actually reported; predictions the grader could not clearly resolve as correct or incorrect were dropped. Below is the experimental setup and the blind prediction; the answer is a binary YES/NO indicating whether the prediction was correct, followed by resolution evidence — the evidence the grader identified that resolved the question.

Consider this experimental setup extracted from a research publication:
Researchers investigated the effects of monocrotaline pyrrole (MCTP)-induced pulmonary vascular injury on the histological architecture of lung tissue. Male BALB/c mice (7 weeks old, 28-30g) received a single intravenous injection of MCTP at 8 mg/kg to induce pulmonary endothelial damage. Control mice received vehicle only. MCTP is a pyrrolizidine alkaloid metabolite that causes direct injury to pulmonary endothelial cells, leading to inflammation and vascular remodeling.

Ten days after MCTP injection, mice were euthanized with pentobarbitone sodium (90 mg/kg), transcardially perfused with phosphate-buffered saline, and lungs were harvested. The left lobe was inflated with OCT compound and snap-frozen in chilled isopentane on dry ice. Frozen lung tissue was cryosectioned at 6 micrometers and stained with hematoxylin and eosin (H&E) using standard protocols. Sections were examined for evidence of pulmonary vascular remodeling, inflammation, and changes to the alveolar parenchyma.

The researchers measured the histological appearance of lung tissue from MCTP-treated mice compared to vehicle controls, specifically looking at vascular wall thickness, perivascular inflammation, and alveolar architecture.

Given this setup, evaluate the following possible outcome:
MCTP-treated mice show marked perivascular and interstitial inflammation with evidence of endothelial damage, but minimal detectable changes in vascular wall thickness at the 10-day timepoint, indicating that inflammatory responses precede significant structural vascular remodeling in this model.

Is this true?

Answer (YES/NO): NO